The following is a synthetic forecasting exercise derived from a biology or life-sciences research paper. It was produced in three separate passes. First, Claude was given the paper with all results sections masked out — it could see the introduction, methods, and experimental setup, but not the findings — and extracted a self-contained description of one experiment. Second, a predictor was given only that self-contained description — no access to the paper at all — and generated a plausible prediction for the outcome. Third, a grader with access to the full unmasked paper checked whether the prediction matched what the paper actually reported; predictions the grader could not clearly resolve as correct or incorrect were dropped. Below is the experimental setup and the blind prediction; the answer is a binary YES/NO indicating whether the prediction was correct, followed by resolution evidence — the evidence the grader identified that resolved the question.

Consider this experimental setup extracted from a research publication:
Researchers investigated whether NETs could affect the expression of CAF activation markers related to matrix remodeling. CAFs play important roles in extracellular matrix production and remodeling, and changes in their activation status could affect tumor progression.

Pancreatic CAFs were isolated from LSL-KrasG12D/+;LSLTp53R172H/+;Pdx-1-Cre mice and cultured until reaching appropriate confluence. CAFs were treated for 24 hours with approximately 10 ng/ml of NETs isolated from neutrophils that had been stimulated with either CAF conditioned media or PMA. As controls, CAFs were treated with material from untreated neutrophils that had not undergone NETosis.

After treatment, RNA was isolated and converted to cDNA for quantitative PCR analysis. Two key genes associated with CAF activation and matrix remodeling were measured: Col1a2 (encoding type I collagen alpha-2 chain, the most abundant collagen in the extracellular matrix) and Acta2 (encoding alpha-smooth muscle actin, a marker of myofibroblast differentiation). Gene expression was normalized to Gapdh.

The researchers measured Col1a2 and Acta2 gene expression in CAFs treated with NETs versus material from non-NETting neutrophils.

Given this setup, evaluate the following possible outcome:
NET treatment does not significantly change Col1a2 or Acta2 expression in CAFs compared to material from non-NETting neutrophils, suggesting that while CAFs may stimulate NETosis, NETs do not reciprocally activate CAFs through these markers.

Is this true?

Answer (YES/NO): NO